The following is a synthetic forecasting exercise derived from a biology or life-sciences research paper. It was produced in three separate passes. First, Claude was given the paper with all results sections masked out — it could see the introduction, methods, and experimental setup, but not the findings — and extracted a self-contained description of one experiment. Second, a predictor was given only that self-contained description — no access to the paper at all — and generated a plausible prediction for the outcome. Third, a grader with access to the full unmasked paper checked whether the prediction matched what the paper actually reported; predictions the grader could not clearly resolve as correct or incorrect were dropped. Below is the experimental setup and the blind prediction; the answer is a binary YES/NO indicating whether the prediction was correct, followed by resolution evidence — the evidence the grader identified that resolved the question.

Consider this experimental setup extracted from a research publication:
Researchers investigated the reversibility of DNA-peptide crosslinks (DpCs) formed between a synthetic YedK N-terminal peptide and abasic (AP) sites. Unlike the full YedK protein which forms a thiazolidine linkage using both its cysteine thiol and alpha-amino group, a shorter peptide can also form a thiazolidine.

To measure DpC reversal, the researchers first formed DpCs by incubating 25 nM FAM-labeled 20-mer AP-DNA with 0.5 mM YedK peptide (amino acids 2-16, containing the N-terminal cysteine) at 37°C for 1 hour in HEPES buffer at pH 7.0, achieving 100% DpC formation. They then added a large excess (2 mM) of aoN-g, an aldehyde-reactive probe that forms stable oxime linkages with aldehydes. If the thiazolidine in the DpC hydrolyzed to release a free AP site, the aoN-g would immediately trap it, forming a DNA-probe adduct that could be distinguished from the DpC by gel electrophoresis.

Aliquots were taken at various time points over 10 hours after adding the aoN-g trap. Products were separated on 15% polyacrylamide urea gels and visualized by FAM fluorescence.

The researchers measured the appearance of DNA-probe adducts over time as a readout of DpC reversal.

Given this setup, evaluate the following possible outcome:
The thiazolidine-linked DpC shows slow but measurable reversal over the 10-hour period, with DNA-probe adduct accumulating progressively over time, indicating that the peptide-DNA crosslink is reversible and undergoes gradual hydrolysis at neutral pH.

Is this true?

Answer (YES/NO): YES